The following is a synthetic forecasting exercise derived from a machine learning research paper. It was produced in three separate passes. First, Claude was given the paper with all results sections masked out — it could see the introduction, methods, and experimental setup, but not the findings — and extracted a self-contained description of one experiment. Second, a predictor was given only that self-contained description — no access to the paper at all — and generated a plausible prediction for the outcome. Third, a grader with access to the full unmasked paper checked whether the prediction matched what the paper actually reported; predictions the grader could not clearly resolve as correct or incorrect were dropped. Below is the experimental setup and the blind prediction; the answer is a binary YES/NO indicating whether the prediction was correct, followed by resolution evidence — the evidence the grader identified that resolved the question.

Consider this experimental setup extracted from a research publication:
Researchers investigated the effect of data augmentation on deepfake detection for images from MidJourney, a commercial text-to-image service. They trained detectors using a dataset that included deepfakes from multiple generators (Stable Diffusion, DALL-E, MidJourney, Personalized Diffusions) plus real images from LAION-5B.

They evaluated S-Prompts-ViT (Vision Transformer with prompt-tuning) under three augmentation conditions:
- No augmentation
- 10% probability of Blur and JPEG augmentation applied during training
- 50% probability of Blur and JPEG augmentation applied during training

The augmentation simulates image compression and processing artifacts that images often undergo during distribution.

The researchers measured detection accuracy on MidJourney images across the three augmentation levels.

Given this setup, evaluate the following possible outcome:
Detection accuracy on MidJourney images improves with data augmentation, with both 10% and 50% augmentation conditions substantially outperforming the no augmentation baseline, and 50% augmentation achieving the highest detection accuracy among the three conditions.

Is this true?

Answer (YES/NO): NO